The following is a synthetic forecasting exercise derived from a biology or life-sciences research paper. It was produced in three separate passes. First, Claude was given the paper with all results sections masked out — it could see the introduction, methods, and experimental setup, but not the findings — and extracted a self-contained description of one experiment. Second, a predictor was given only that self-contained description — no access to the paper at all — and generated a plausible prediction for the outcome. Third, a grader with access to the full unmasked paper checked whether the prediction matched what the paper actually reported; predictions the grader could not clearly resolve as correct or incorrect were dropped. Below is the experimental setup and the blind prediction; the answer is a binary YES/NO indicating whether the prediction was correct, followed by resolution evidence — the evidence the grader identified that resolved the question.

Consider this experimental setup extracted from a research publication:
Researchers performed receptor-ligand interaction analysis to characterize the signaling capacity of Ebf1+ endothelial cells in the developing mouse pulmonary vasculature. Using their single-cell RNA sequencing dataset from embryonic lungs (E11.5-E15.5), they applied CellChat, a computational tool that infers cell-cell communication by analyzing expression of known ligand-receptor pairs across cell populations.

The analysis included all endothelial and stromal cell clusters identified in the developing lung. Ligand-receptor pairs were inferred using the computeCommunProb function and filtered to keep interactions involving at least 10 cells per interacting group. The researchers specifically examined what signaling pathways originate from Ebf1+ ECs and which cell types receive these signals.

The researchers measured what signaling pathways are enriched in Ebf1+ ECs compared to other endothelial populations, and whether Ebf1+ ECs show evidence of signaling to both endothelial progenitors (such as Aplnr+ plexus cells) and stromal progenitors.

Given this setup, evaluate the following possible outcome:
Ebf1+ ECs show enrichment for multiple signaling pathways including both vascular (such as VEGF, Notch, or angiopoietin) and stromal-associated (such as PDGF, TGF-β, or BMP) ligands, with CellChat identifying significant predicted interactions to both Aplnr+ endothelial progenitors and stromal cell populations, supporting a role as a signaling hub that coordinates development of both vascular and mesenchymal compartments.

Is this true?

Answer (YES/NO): YES